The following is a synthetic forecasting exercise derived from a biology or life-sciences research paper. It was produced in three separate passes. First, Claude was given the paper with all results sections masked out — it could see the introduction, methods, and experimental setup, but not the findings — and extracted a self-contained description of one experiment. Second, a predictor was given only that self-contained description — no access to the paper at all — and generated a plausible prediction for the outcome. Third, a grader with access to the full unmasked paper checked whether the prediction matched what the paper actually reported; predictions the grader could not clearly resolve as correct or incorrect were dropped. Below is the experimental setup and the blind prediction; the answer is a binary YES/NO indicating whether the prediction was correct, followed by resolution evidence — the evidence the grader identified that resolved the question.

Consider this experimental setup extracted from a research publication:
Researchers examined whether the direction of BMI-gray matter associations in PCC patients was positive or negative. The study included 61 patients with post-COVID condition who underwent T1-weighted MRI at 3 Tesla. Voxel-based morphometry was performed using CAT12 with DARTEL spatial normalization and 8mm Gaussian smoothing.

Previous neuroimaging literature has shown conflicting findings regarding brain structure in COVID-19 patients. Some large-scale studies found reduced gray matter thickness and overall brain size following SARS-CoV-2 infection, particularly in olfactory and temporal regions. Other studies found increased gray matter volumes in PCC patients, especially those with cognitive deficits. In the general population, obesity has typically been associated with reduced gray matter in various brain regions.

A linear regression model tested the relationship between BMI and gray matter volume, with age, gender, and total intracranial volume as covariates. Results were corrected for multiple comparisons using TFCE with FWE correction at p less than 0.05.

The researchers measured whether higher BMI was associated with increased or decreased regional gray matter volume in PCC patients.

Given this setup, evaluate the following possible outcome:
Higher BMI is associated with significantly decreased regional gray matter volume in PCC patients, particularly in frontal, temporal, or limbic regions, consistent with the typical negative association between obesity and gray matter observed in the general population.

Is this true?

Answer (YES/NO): NO